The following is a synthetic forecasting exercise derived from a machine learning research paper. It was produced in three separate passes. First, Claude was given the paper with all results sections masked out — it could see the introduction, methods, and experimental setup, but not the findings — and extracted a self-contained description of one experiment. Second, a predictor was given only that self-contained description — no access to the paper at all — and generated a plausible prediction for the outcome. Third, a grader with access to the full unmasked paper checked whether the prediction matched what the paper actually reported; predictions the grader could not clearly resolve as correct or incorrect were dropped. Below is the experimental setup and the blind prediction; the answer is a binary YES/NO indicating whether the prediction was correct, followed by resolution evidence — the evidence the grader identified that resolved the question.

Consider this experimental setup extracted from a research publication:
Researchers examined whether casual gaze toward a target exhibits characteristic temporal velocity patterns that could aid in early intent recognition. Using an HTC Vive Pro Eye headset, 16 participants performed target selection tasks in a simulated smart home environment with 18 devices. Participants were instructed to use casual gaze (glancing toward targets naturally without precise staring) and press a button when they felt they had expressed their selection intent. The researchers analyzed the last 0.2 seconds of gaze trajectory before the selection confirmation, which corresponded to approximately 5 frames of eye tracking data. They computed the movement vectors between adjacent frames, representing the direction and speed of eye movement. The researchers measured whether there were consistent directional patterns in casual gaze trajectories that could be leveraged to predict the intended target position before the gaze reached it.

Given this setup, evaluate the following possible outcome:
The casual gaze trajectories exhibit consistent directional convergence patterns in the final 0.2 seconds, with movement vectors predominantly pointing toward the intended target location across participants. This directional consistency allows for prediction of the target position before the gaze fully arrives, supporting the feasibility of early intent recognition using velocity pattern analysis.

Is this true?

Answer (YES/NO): YES